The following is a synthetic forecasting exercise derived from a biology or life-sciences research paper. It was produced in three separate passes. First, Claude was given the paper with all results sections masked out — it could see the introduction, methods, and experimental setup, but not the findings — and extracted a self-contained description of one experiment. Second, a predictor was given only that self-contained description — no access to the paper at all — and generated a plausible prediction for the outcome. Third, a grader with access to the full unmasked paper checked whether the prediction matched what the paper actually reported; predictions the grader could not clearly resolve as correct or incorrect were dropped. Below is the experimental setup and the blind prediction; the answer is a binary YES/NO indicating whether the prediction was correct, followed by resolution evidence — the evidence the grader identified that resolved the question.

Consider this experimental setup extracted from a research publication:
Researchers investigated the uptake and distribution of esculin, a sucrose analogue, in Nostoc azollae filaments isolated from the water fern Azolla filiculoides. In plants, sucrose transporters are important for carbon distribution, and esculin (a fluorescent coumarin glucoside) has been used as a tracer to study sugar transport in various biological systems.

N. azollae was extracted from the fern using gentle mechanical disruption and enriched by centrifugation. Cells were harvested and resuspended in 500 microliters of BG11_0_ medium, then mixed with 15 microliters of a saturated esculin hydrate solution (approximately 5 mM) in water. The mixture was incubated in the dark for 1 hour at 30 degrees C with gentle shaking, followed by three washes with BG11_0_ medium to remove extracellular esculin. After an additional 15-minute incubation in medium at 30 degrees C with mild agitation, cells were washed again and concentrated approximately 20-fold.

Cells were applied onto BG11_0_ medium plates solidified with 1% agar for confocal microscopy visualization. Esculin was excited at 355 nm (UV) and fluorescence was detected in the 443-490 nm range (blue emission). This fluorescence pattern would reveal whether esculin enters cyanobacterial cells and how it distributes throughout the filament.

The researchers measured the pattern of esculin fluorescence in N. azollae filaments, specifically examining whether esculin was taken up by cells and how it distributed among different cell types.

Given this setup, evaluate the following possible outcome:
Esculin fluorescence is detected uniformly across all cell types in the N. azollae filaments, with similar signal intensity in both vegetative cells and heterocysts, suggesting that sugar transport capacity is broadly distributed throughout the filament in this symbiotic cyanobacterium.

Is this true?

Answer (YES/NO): NO